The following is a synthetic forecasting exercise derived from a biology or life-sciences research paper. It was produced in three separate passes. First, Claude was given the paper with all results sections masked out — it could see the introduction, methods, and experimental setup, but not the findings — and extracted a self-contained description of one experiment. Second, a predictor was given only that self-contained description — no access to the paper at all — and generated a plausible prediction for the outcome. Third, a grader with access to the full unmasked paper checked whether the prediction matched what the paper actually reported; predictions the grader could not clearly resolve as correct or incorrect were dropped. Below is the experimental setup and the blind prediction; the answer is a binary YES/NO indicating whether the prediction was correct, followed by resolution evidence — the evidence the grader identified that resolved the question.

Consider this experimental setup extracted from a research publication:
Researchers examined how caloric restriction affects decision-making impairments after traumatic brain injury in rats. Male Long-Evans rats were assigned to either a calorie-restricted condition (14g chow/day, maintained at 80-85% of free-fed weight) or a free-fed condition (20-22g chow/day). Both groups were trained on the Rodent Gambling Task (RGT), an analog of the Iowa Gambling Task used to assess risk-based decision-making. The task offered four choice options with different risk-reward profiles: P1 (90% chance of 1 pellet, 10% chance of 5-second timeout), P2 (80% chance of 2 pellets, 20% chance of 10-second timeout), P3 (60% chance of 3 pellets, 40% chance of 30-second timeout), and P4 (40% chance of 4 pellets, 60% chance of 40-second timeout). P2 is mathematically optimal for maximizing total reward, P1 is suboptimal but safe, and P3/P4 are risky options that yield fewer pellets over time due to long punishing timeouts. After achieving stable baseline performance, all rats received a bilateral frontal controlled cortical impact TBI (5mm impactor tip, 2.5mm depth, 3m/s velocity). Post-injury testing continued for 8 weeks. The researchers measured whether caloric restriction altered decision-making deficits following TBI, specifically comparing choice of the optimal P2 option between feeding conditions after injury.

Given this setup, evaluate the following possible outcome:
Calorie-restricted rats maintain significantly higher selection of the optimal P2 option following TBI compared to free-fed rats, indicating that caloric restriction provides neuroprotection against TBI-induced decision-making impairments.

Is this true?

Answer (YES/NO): NO